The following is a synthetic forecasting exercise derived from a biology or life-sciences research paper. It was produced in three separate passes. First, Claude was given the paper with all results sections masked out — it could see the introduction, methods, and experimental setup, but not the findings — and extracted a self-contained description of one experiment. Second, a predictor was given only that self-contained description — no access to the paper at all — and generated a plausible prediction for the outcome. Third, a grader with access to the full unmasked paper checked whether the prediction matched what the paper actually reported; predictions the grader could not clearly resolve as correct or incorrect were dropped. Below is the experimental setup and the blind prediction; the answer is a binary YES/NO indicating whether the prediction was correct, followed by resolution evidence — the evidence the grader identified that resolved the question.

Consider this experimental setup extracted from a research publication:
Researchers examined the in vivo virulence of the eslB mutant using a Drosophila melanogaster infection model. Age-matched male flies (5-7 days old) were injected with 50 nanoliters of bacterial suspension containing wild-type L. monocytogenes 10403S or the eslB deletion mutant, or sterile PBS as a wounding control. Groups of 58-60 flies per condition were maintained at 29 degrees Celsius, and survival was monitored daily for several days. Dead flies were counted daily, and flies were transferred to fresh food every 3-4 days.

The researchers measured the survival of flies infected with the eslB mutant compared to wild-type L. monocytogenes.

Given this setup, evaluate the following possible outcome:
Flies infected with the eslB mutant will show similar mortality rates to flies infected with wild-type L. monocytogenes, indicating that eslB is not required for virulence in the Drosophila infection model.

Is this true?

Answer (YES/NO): YES